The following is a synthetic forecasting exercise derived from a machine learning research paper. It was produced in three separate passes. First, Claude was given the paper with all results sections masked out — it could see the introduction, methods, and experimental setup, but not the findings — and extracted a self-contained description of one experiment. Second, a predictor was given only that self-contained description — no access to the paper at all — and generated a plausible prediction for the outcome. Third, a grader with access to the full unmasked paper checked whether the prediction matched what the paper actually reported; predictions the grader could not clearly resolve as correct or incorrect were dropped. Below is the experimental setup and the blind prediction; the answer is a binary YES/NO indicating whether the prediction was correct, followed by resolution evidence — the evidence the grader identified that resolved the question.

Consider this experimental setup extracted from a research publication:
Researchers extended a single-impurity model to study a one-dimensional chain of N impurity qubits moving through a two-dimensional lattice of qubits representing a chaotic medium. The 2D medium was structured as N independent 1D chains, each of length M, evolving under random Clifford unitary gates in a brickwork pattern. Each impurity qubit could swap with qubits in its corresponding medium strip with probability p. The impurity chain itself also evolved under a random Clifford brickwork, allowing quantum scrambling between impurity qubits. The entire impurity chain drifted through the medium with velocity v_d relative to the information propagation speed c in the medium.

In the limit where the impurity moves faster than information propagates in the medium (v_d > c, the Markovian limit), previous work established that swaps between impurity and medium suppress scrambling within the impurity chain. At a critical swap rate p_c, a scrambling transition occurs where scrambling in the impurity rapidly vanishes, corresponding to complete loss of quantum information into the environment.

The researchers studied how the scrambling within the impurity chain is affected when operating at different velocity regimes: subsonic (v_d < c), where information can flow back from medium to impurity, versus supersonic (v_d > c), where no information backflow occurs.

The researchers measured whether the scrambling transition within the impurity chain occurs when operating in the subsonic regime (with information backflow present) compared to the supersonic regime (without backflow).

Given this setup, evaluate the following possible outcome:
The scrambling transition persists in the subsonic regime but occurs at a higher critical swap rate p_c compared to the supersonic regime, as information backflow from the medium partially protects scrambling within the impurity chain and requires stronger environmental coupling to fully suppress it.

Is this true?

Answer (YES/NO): NO